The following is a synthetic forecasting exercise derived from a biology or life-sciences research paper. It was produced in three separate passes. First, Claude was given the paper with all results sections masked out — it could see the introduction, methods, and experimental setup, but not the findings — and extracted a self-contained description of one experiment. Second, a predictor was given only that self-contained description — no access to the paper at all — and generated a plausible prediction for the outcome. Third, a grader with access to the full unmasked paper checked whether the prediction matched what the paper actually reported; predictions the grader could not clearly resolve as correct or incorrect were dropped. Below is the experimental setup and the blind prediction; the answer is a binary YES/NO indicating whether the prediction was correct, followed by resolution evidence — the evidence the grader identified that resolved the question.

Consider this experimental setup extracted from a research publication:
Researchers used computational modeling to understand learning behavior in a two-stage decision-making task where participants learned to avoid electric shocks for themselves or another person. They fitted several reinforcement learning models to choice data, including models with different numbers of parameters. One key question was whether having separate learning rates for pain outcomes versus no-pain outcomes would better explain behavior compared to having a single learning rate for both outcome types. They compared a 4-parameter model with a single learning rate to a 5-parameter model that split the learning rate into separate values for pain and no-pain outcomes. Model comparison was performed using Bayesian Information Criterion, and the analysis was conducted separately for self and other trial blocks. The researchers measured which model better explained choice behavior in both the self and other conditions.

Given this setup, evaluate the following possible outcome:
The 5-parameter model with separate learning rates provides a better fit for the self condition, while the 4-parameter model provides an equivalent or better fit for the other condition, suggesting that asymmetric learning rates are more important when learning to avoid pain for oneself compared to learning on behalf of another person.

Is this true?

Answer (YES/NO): NO